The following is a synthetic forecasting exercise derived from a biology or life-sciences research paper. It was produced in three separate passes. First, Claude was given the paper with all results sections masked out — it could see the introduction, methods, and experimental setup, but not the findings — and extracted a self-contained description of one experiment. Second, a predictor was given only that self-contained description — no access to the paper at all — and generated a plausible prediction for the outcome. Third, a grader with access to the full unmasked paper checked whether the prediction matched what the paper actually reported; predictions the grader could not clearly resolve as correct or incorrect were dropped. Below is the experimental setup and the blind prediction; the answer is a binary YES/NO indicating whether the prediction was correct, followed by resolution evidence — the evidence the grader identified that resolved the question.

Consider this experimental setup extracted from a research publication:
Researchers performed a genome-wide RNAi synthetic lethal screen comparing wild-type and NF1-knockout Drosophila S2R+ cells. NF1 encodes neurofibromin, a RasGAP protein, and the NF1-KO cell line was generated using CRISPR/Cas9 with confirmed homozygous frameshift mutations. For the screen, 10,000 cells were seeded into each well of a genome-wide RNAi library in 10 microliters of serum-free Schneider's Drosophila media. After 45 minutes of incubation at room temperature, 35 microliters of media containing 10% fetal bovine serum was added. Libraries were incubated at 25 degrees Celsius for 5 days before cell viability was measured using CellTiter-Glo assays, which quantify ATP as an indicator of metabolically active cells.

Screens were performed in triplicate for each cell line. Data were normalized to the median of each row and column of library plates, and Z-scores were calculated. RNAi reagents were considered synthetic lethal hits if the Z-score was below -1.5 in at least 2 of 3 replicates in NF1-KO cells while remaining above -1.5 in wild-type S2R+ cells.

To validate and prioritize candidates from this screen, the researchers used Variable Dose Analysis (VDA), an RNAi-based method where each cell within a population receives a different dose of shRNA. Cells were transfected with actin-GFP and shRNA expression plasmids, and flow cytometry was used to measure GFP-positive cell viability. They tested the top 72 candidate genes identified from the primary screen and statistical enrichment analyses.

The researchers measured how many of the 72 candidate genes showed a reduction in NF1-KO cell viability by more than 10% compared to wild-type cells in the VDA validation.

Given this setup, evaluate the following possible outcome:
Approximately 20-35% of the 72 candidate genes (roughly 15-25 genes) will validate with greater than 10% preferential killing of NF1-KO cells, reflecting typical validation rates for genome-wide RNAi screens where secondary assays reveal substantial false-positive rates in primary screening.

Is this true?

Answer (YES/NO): NO